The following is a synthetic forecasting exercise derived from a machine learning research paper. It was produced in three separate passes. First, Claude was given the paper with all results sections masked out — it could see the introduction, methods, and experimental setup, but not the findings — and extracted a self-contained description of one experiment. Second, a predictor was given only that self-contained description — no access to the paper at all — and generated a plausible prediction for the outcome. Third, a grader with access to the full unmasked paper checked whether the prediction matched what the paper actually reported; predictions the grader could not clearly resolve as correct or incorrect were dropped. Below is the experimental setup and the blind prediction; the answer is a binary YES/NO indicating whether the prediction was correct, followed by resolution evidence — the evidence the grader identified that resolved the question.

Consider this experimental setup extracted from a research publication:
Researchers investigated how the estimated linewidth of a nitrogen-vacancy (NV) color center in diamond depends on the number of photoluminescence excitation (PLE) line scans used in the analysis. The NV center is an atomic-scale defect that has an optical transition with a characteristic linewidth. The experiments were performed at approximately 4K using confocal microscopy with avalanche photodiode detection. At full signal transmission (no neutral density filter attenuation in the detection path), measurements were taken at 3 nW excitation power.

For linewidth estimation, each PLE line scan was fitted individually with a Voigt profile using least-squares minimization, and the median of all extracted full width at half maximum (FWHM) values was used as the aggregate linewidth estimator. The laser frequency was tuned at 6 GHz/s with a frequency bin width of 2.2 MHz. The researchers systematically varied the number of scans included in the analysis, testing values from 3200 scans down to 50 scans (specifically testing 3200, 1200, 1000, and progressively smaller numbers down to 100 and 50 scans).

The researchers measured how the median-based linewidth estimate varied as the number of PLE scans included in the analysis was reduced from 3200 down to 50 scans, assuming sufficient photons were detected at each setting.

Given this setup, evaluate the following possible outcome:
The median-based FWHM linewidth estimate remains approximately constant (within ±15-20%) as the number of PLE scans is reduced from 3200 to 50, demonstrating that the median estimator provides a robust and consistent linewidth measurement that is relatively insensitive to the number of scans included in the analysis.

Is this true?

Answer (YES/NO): YES